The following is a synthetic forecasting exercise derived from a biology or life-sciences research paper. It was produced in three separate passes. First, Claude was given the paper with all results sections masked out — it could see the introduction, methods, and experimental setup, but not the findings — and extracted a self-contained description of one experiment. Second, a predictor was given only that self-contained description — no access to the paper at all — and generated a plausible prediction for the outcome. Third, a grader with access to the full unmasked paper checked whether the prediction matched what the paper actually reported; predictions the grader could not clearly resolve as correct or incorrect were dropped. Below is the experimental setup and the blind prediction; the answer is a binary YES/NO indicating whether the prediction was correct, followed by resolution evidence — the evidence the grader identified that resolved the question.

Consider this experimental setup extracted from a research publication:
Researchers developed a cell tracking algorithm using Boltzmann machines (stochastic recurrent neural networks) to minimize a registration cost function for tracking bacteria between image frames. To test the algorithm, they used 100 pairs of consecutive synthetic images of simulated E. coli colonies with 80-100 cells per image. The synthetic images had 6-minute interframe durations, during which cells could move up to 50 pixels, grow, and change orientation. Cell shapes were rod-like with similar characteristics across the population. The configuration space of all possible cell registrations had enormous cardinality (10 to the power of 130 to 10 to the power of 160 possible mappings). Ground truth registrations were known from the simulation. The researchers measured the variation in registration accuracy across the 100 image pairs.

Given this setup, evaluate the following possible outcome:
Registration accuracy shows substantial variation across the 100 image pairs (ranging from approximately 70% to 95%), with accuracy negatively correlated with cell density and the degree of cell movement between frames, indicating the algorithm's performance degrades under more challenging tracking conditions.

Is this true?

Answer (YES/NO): NO